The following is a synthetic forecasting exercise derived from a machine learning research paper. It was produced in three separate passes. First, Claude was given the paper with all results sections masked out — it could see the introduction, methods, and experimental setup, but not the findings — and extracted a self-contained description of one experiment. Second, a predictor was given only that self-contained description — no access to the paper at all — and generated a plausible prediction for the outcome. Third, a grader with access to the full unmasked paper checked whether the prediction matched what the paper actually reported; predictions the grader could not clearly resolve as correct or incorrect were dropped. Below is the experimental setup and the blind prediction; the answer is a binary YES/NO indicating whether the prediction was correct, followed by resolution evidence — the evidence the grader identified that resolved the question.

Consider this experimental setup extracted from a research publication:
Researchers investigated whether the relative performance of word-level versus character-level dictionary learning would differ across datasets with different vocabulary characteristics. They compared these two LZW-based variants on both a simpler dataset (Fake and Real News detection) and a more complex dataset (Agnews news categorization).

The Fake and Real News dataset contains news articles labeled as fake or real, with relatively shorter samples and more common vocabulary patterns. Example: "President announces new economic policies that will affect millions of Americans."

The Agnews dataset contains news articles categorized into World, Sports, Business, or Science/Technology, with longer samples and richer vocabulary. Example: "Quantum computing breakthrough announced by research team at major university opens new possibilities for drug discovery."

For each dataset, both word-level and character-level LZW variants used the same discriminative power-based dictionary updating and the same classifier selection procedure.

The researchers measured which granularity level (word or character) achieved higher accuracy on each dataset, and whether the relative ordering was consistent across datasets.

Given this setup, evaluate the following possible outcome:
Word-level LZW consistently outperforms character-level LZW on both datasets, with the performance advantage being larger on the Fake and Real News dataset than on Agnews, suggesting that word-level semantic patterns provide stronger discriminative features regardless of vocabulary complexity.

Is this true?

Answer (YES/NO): NO